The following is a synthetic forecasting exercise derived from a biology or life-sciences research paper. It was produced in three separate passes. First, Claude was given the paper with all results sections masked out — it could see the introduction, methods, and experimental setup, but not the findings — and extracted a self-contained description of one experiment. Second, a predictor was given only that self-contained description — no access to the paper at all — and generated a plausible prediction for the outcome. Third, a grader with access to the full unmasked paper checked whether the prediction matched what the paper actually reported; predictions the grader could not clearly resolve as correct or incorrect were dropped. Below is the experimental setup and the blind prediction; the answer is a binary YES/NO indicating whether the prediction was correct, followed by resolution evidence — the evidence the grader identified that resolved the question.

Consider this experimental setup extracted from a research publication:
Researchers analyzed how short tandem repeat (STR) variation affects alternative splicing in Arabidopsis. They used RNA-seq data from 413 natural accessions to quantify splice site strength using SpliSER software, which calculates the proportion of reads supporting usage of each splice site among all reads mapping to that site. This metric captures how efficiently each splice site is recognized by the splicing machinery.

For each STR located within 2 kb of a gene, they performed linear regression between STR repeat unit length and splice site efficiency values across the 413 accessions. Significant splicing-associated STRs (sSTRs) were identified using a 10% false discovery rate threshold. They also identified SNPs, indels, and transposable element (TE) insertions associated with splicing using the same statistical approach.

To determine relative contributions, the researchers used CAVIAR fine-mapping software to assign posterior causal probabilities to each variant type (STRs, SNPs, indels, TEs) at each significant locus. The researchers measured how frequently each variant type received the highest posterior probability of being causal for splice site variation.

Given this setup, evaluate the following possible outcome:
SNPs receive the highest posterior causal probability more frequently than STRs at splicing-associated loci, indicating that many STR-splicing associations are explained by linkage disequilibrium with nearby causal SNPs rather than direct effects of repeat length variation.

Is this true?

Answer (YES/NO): NO